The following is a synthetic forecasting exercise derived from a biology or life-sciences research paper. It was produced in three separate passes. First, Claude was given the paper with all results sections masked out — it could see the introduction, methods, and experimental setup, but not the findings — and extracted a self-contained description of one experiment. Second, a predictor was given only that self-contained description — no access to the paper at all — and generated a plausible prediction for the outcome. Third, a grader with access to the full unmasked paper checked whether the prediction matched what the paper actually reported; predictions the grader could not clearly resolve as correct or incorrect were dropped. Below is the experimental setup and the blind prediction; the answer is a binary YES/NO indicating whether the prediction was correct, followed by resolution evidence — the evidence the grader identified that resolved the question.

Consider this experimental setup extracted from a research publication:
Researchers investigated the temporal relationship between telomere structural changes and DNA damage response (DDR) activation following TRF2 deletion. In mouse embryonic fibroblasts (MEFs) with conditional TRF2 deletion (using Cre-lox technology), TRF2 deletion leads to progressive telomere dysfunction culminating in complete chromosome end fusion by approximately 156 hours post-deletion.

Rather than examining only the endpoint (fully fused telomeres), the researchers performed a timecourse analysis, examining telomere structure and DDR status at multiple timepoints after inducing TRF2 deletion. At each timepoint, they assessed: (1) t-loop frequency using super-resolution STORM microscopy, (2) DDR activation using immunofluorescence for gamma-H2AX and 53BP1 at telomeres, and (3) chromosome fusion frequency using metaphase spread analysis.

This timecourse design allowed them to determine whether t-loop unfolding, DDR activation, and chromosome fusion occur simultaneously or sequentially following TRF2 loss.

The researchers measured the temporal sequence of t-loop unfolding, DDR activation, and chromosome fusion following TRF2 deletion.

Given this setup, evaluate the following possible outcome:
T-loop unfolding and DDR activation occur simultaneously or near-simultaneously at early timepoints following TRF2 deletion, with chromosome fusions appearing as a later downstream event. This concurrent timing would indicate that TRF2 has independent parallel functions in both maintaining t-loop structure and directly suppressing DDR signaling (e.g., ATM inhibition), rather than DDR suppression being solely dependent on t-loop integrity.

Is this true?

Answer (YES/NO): NO